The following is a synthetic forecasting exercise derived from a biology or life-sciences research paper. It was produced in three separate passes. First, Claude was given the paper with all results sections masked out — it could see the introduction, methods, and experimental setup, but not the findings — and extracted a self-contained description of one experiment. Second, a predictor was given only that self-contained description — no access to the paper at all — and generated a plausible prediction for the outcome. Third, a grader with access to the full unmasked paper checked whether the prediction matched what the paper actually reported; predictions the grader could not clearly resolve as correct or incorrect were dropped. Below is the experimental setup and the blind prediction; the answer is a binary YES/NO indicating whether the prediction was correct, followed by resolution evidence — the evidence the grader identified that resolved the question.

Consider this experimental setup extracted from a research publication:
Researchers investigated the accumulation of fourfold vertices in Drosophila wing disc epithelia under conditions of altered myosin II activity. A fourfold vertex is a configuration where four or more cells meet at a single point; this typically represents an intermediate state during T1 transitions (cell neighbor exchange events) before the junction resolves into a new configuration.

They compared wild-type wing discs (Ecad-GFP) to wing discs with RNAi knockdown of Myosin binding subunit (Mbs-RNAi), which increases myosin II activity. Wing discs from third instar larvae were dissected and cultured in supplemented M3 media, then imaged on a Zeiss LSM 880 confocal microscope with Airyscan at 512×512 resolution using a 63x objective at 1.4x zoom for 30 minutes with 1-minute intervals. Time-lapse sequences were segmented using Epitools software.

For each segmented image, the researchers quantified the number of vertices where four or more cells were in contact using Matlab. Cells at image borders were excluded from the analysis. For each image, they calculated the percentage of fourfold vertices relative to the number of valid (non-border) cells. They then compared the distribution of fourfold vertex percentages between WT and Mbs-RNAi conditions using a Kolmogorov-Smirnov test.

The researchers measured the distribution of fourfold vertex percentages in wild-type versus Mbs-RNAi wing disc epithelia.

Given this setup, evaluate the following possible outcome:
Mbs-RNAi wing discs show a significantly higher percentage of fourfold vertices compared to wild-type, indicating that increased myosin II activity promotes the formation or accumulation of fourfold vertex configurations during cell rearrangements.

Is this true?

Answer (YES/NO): YES